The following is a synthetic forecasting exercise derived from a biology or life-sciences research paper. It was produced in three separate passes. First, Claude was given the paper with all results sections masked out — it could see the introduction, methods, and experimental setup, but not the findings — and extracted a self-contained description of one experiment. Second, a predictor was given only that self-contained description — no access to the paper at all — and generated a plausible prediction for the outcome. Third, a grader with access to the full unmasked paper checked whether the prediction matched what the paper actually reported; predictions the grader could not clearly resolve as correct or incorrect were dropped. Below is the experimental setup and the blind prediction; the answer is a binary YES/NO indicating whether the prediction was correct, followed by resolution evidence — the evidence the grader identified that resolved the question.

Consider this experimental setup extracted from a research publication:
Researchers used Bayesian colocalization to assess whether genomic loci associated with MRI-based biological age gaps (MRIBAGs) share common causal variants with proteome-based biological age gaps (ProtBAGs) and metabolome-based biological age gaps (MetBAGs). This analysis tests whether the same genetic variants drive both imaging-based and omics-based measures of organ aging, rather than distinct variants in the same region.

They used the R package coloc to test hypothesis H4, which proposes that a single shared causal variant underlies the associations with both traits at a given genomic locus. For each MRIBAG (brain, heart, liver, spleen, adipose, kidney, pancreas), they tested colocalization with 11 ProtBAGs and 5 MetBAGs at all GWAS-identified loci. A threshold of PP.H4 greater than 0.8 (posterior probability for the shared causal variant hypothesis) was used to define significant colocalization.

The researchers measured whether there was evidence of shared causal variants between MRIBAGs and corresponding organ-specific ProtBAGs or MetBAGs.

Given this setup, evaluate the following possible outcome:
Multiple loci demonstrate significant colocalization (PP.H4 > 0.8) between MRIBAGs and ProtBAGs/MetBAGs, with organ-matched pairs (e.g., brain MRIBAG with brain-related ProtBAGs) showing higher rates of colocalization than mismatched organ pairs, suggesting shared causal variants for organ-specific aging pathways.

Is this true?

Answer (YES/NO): NO